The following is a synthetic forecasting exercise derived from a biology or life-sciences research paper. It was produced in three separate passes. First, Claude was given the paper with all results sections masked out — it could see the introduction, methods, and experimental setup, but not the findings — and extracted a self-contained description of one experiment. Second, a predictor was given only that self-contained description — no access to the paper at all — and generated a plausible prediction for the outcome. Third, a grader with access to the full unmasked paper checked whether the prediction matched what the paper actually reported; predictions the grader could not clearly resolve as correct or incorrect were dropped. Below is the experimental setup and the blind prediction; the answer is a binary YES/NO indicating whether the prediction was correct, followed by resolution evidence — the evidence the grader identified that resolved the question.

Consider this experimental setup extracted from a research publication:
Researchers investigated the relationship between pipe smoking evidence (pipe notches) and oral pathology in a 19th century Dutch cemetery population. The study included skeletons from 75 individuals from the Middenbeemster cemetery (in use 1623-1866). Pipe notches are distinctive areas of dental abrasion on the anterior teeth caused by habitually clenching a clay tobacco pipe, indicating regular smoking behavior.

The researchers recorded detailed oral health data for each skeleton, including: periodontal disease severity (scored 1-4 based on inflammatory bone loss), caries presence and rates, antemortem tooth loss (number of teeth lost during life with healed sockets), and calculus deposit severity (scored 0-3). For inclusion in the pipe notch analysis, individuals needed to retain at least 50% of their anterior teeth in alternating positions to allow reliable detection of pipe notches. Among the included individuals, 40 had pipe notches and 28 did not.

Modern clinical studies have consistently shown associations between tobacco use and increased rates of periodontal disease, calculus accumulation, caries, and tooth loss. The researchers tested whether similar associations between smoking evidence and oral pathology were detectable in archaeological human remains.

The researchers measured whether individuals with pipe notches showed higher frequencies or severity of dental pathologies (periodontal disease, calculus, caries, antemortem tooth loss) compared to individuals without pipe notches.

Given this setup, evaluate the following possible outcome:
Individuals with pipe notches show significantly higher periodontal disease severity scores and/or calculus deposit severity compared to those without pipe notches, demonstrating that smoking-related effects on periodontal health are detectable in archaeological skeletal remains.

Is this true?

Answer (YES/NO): YES